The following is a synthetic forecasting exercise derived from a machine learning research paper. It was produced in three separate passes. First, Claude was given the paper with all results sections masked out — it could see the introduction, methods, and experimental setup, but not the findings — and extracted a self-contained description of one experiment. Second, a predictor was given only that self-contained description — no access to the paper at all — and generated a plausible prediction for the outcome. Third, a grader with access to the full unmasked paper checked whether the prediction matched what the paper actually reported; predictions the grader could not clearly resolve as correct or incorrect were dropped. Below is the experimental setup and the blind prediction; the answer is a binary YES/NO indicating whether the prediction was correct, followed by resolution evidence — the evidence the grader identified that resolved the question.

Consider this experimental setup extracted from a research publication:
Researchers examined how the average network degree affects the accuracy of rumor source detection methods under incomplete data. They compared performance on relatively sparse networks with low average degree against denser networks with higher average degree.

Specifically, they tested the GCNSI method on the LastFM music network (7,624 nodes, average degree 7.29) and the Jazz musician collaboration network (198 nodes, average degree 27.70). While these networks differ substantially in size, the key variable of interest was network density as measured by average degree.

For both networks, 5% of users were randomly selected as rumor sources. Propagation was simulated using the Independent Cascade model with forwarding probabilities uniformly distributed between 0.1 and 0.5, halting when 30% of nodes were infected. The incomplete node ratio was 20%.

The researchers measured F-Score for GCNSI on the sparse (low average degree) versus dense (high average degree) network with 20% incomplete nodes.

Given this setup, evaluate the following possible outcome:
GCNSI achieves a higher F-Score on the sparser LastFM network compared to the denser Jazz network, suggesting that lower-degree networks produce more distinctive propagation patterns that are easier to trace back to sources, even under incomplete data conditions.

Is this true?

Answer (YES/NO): NO